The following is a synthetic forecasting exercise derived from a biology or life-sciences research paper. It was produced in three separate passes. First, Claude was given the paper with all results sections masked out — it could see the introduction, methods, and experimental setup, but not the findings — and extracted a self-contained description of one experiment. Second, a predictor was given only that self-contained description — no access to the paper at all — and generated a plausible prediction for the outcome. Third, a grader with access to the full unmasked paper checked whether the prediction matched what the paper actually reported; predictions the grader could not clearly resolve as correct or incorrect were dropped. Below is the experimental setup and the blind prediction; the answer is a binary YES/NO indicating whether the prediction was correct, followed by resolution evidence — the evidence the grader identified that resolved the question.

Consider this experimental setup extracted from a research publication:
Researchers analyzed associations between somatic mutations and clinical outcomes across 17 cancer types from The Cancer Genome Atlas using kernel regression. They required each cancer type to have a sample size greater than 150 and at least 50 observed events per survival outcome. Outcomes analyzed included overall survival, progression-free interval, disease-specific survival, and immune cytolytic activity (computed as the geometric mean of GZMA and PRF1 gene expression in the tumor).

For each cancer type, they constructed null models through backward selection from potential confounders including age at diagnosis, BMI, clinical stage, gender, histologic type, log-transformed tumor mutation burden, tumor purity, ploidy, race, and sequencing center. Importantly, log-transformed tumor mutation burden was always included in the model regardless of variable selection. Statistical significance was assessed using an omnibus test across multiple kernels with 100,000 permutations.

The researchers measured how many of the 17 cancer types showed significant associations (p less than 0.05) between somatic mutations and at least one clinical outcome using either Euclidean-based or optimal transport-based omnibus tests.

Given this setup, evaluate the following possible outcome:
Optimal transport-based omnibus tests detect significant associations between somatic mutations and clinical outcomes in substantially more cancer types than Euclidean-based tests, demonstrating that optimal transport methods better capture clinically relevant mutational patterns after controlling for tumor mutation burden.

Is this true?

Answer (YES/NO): NO